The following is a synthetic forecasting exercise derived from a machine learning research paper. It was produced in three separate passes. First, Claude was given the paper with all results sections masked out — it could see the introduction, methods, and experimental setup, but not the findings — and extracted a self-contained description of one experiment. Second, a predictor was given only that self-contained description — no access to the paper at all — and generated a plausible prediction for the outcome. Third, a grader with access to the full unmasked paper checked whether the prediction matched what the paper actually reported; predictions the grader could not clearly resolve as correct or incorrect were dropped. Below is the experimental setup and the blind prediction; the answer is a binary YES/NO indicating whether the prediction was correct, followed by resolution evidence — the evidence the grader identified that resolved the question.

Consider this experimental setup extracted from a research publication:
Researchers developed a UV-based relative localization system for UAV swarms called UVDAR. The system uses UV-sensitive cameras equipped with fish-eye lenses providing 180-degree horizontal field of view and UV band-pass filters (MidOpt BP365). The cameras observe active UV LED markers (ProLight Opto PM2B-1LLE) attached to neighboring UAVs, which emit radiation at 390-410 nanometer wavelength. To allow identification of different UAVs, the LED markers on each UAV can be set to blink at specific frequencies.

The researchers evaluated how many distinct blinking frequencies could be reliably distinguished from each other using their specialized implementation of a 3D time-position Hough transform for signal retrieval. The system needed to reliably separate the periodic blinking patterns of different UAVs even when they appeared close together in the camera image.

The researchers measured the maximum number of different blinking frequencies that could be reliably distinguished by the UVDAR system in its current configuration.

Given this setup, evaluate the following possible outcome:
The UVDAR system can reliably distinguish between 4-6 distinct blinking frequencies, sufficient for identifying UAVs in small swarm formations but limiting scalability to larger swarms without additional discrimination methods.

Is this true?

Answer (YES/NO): YES